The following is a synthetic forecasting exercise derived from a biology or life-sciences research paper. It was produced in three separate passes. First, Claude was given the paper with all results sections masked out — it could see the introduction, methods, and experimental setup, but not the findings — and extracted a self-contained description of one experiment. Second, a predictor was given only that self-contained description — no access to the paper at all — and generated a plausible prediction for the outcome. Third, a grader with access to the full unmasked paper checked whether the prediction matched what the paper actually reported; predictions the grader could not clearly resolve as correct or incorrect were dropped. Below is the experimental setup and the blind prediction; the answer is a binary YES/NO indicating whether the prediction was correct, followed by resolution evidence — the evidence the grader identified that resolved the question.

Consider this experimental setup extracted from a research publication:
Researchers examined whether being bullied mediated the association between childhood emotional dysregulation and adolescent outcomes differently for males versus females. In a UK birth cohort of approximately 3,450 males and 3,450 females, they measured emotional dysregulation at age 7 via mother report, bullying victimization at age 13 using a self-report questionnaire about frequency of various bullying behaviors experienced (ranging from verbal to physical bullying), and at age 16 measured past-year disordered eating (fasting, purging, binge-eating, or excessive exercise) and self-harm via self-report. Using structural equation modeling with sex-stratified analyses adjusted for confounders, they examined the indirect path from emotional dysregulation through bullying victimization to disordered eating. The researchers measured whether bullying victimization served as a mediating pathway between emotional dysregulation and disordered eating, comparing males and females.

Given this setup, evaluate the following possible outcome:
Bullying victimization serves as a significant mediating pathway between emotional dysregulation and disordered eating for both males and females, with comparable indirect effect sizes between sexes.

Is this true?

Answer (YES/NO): NO